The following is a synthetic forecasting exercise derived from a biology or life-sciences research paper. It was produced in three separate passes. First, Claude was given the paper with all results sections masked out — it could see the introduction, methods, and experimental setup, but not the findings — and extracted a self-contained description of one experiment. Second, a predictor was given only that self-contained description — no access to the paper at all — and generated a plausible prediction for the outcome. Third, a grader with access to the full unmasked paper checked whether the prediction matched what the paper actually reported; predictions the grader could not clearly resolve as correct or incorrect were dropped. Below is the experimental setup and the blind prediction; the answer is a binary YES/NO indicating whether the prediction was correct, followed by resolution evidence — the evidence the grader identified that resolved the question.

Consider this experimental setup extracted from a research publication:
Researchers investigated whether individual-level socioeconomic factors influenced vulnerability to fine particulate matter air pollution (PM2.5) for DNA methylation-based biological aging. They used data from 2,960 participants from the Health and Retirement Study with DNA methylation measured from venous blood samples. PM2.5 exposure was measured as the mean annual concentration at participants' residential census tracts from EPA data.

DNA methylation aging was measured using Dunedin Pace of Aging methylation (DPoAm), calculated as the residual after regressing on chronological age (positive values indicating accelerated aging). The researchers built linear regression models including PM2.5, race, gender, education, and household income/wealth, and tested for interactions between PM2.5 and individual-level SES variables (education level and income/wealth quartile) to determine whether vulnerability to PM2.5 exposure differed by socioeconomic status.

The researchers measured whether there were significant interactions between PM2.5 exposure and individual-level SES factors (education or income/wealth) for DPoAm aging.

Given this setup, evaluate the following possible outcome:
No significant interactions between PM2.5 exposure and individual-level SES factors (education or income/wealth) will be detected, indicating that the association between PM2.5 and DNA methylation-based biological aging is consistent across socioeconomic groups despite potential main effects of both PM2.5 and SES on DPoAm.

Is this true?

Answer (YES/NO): NO